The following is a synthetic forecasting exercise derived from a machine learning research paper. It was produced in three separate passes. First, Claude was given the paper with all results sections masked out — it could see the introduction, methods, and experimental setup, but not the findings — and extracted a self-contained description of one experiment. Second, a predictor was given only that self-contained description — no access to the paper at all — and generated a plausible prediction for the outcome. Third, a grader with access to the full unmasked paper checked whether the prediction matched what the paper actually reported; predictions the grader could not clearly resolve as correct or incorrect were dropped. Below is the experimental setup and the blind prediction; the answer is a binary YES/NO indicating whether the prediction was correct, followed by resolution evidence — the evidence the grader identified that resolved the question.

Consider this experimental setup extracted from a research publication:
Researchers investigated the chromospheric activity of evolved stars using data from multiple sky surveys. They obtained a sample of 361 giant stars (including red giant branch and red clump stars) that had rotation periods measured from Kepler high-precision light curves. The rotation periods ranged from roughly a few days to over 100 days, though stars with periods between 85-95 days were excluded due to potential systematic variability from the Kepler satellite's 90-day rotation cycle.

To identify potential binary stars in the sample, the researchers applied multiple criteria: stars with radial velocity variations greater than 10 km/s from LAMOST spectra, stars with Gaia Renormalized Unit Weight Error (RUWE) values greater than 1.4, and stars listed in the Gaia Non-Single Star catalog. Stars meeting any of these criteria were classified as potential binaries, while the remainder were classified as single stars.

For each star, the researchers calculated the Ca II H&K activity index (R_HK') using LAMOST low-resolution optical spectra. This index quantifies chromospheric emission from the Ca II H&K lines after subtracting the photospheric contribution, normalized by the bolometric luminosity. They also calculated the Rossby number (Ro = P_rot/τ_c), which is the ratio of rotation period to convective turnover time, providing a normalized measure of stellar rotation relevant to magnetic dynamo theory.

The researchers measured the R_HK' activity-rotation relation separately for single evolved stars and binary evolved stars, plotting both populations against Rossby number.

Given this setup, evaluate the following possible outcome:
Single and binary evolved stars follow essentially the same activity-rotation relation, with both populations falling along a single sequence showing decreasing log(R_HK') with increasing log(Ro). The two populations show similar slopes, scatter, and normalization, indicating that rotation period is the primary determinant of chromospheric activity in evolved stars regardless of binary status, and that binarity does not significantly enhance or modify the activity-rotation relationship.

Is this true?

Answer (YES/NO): YES